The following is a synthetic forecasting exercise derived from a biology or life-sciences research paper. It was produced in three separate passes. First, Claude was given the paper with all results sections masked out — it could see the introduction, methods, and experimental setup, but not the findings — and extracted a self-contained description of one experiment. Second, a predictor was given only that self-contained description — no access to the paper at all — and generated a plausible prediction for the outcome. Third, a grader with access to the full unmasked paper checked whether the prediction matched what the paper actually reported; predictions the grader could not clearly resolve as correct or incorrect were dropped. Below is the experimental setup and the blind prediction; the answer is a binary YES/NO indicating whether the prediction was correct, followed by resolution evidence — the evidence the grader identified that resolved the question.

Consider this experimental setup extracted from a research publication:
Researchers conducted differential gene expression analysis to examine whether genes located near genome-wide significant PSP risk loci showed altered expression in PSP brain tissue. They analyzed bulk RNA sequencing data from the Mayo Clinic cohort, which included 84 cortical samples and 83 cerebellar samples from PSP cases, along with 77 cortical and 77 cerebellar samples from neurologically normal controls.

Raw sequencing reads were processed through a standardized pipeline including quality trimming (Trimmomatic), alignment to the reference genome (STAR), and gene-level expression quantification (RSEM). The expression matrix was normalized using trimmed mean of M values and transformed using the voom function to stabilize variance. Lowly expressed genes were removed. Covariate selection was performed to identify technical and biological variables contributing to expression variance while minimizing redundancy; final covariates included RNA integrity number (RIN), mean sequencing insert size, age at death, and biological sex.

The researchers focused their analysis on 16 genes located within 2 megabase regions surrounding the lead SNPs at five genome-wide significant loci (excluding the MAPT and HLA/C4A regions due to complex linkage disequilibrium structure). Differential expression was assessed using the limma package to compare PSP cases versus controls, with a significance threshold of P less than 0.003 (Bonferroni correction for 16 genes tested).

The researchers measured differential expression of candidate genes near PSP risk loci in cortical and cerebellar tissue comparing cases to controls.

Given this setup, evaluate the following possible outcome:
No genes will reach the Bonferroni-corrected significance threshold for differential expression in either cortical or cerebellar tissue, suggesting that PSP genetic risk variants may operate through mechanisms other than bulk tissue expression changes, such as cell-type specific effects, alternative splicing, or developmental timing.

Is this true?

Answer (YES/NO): NO